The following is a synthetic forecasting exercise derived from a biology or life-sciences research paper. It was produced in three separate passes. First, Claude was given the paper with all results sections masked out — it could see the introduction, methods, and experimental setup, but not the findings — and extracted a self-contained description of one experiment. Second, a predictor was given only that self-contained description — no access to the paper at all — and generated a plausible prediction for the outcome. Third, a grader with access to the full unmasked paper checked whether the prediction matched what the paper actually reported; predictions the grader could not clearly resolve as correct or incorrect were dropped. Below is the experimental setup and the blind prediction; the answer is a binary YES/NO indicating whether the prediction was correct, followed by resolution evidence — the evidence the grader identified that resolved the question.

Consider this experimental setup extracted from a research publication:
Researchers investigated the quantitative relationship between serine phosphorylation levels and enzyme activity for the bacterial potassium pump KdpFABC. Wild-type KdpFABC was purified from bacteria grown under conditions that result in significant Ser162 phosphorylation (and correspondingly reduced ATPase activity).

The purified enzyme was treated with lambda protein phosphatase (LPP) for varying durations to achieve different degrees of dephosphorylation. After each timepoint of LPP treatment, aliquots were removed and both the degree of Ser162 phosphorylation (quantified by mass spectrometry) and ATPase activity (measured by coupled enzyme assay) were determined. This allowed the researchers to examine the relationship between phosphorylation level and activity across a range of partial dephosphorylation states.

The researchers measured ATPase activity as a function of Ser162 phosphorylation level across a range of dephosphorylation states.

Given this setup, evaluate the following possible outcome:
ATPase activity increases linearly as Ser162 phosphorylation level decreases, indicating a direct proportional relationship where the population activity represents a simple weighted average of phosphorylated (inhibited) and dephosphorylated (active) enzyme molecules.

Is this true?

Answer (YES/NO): YES